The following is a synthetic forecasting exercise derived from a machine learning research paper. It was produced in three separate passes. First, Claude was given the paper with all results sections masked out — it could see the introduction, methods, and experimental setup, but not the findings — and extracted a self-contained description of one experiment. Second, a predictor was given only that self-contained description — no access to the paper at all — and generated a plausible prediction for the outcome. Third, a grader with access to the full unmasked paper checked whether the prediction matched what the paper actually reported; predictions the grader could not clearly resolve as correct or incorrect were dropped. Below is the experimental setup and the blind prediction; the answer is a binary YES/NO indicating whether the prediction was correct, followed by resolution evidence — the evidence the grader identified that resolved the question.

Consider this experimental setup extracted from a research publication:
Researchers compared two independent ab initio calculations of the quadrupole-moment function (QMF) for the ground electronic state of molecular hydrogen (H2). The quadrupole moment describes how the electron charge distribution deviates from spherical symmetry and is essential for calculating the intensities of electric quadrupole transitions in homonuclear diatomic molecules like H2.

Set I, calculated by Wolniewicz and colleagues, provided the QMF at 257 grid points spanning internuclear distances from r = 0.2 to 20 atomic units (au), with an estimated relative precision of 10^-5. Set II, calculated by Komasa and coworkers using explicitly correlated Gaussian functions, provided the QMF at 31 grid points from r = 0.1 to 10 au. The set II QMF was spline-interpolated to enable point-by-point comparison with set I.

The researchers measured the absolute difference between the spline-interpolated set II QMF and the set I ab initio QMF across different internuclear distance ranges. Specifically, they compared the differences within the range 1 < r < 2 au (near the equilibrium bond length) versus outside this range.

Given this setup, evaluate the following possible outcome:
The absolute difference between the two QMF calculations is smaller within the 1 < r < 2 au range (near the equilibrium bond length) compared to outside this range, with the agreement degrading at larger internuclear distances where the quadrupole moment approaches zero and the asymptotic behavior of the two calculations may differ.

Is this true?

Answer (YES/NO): YES